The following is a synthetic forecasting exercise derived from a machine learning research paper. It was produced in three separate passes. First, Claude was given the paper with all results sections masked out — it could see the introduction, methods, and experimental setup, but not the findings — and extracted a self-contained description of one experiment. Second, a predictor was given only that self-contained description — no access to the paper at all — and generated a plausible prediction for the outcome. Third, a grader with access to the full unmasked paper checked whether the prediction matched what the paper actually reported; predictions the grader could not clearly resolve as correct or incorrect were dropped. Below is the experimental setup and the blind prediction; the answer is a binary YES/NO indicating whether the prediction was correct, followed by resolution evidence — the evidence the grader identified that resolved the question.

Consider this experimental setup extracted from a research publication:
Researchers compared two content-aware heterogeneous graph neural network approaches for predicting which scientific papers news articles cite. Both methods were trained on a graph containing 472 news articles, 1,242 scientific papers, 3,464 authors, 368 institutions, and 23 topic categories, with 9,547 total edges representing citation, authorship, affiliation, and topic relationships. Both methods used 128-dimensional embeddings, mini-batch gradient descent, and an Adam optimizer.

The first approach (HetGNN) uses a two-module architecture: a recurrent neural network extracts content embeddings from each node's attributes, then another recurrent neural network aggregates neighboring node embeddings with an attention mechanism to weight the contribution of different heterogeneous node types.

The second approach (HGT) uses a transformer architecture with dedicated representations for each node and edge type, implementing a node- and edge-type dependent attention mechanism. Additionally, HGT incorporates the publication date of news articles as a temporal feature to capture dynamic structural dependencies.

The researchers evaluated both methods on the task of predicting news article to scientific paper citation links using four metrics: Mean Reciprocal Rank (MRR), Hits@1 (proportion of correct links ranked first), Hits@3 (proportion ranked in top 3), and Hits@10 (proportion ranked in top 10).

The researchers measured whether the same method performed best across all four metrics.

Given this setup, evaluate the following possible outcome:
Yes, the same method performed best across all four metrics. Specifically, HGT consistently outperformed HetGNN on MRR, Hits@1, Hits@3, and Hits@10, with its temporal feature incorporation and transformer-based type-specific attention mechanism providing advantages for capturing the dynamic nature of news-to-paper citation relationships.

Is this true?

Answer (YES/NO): NO